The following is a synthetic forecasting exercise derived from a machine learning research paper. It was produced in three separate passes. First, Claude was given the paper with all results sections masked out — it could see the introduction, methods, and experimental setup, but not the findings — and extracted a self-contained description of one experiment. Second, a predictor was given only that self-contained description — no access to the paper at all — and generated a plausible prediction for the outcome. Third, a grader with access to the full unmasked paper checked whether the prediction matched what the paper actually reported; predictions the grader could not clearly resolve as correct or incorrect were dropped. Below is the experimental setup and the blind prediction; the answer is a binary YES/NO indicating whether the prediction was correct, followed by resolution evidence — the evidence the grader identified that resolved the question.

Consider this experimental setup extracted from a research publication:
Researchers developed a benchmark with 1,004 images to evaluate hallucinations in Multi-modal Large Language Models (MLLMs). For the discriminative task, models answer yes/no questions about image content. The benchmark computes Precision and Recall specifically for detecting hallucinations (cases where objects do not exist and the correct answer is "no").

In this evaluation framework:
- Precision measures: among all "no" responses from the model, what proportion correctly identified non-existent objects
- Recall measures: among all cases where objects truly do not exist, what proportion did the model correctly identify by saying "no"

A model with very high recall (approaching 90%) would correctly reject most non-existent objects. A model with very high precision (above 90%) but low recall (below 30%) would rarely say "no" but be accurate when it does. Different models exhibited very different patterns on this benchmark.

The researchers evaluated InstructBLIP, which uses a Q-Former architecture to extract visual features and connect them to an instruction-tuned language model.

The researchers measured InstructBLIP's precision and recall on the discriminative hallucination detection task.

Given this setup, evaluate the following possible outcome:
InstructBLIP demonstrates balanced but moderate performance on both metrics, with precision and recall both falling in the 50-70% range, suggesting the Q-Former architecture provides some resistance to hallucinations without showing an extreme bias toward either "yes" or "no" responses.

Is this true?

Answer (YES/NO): NO